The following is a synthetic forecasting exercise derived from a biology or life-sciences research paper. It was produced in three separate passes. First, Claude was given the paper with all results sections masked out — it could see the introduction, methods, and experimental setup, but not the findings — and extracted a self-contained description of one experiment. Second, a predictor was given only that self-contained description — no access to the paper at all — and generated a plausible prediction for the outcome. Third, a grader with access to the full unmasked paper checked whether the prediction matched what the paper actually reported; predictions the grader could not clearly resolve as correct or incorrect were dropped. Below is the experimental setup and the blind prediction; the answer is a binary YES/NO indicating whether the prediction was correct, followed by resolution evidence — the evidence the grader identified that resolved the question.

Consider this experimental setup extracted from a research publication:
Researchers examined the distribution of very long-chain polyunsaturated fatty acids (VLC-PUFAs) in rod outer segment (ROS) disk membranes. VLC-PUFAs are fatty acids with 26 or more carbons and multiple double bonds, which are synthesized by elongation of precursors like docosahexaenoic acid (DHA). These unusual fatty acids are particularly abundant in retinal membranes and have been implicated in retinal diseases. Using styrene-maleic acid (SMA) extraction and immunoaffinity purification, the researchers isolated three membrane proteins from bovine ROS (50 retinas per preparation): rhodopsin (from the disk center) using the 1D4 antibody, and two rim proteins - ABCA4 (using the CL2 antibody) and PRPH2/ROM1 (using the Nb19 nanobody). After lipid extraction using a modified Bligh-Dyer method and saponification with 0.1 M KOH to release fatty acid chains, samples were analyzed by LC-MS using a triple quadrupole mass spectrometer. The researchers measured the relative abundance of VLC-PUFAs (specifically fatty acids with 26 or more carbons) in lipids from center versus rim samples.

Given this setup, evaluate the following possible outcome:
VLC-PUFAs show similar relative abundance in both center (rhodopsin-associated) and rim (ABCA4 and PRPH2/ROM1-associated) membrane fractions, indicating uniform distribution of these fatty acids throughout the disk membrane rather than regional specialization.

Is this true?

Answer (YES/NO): NO